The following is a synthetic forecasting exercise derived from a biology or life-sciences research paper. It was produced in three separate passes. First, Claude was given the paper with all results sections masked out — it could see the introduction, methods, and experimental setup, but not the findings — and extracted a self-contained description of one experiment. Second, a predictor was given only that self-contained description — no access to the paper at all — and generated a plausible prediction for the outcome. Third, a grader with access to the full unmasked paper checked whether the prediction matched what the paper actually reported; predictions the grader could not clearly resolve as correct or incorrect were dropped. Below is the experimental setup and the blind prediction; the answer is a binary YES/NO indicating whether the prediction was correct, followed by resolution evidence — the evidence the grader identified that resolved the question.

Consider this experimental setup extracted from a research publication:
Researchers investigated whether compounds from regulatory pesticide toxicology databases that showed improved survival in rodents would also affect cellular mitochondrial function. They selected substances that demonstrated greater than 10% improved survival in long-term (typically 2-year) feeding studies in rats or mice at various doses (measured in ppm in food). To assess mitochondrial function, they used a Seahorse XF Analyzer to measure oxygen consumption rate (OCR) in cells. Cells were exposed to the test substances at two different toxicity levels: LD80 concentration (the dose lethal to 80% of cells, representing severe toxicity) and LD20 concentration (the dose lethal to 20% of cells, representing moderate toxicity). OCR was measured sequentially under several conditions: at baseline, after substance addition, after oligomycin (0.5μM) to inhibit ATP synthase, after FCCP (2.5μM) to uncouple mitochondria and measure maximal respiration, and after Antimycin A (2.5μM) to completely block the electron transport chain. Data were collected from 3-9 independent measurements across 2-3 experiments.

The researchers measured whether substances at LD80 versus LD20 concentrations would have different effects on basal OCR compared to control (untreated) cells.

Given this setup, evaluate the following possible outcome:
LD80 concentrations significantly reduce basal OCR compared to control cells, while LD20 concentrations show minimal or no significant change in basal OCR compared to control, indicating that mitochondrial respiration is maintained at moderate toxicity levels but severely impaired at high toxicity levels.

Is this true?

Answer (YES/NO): NO